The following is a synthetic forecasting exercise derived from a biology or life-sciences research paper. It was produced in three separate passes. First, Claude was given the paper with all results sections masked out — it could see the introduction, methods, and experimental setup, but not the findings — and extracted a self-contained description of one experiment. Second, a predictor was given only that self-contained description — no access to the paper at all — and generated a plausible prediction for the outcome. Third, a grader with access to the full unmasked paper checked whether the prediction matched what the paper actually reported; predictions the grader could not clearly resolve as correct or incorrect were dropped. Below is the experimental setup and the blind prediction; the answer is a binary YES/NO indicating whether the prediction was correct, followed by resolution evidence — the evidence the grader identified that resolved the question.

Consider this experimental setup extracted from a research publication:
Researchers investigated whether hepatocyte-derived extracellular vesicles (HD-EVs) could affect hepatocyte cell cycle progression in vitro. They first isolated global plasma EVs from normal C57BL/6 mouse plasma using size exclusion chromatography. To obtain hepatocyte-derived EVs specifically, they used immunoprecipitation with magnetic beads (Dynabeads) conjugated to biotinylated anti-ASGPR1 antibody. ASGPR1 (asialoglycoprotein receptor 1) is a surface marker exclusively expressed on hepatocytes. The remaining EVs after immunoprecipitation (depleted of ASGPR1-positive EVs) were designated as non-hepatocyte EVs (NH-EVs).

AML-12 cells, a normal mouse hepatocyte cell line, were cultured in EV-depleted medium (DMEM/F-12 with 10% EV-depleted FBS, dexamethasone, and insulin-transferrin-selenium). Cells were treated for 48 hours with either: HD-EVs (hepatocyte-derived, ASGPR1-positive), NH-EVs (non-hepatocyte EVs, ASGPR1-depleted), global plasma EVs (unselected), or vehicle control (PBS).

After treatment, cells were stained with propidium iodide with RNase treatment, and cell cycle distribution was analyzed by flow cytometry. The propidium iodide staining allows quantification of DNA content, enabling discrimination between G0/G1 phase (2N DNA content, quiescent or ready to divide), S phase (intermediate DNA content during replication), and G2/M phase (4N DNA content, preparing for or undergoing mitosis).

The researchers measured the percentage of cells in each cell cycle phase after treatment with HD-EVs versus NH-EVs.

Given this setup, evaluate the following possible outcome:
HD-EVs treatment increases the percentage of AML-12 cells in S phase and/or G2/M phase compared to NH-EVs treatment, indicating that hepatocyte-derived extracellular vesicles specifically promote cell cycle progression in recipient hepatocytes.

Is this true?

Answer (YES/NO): NO